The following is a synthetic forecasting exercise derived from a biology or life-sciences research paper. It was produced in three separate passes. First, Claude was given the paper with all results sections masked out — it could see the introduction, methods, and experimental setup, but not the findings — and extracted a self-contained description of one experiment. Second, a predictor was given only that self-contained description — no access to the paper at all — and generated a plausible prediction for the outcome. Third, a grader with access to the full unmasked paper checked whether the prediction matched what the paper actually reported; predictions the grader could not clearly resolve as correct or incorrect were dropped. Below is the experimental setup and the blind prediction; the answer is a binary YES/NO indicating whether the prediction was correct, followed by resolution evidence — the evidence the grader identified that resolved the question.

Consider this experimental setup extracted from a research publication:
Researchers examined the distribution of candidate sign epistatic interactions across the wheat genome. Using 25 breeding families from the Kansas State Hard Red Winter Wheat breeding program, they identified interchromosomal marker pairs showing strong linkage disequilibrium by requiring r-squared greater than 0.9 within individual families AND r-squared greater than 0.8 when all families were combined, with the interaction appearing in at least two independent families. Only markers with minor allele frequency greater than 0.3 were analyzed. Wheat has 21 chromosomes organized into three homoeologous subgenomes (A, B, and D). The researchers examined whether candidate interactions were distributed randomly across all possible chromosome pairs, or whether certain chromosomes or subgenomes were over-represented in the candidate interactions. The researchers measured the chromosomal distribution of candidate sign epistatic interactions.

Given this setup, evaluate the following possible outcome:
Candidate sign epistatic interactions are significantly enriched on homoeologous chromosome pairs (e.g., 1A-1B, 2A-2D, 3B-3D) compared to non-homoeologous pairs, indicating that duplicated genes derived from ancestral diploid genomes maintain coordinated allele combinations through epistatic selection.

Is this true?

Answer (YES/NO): NO